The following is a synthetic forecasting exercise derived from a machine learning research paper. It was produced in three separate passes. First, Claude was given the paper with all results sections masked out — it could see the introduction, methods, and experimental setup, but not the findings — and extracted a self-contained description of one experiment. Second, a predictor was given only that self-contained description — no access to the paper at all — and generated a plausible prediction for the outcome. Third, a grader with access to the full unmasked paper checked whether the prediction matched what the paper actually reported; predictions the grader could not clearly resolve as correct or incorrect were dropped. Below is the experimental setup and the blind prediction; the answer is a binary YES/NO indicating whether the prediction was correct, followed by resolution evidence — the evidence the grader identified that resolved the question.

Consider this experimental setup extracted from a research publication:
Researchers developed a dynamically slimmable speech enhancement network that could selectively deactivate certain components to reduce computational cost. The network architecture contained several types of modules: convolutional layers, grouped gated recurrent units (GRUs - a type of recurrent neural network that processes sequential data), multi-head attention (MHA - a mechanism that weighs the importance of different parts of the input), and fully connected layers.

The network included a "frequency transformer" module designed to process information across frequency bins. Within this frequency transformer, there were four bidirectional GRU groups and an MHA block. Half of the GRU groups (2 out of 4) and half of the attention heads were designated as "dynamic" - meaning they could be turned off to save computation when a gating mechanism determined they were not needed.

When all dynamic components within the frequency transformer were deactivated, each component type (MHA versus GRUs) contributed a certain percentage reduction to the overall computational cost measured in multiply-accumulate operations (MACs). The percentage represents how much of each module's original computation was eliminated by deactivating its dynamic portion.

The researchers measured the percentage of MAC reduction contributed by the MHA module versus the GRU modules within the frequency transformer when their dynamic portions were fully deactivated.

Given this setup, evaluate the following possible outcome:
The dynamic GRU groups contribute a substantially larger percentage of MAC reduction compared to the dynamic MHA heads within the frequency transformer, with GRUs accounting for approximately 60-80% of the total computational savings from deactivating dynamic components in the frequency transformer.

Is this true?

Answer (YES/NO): NO